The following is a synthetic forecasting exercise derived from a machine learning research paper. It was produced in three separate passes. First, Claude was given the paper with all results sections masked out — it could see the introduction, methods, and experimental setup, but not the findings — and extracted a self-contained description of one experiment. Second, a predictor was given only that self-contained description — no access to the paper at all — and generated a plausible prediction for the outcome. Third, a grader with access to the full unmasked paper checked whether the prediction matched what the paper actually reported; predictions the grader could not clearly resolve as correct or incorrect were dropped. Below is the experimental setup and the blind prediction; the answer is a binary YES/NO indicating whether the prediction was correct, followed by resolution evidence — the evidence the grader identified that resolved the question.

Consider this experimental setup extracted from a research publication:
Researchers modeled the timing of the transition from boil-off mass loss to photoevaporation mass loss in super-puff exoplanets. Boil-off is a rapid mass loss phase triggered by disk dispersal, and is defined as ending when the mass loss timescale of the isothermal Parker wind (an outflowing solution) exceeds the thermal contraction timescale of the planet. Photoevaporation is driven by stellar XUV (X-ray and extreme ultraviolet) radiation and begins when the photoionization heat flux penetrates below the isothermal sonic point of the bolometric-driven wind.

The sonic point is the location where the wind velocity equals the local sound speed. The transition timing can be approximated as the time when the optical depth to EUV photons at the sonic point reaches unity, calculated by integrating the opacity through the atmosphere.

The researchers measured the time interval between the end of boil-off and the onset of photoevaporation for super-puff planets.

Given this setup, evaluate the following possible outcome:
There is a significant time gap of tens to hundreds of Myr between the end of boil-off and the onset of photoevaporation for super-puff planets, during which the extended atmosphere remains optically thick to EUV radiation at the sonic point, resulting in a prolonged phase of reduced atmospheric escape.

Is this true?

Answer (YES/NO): NO